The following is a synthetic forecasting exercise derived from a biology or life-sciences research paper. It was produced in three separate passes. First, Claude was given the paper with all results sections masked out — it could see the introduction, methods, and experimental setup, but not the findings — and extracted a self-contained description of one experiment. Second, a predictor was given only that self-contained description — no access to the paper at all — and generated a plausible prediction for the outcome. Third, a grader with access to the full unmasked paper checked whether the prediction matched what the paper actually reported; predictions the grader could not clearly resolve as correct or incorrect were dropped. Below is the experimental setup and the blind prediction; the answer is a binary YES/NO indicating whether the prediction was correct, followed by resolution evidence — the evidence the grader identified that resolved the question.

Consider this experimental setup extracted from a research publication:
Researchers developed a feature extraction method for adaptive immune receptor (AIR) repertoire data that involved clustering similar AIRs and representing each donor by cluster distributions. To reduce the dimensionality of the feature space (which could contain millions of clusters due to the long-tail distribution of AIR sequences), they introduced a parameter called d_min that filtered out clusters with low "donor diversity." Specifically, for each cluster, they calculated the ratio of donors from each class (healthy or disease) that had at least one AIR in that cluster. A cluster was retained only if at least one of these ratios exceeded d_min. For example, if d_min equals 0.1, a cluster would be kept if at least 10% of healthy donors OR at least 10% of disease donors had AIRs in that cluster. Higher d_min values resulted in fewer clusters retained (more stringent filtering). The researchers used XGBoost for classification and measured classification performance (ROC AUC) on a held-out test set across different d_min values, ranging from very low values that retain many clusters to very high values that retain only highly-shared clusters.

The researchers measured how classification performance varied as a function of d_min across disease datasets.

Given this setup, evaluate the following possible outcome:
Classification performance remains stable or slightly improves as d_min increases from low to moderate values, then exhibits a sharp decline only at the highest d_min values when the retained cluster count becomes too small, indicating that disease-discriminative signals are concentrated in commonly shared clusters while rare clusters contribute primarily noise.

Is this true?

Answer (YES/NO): NO